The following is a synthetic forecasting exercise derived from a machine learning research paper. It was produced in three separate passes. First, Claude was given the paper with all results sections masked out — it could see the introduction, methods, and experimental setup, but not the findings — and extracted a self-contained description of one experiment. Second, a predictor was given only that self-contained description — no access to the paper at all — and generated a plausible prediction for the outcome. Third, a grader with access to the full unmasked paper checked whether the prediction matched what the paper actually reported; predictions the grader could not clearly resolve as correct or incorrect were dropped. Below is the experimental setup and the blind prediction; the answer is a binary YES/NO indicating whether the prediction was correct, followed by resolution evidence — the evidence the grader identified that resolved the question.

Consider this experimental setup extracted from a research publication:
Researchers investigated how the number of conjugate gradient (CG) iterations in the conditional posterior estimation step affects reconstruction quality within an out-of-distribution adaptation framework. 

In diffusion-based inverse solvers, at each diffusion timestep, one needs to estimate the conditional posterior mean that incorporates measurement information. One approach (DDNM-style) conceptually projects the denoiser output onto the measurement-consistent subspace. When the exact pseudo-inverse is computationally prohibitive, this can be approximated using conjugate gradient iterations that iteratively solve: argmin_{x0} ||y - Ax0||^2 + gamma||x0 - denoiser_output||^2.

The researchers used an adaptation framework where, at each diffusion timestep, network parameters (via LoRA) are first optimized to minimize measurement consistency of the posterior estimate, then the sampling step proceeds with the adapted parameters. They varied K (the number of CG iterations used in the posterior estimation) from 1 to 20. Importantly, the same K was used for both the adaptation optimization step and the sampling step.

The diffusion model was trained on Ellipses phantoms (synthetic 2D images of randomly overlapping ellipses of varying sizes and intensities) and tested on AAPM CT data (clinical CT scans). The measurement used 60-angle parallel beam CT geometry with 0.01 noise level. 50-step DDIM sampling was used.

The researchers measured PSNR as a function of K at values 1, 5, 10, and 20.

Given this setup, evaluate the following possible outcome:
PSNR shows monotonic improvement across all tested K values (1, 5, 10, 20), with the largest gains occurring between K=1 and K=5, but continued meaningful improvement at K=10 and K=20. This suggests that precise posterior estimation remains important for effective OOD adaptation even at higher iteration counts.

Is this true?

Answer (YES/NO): NO